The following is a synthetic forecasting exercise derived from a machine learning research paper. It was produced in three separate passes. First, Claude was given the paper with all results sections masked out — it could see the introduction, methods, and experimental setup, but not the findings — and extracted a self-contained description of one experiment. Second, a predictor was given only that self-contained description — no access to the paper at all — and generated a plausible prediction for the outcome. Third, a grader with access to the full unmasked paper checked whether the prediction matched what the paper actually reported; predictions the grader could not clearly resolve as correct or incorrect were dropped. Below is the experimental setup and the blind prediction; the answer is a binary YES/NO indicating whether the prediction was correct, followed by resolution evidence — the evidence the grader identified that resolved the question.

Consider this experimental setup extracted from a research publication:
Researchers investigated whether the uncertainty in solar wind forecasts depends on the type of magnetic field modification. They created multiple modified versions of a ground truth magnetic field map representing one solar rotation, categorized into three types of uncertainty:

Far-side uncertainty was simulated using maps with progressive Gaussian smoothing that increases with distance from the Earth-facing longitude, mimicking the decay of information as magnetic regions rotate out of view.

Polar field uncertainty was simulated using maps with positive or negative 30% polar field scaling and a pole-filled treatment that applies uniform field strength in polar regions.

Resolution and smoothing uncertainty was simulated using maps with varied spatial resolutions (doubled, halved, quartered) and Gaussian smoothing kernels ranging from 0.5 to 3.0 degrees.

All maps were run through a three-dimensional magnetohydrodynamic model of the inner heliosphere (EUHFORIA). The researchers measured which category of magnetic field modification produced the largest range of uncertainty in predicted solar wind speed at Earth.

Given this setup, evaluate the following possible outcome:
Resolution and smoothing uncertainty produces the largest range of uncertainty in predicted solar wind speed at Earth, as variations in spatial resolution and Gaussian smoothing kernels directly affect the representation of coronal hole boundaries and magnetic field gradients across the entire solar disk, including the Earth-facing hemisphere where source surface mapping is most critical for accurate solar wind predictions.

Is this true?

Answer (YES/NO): NO